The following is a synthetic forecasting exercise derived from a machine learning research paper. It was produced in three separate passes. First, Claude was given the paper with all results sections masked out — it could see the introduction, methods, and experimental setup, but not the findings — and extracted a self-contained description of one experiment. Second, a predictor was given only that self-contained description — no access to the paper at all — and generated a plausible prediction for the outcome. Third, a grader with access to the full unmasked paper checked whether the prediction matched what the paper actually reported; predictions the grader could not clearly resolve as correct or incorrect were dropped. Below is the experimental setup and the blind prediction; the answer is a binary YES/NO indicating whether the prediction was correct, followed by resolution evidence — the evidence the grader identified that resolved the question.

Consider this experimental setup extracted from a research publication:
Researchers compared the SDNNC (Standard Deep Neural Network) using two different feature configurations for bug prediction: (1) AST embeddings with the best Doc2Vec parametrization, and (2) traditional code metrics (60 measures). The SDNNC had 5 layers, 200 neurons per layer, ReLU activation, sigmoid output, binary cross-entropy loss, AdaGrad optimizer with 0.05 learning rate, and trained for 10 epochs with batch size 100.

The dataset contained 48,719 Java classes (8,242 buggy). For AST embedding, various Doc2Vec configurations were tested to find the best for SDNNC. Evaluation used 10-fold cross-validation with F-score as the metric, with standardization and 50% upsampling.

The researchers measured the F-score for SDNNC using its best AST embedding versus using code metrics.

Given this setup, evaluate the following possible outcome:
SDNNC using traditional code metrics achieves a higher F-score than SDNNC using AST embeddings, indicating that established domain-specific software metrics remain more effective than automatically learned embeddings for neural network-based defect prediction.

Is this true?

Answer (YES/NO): YES